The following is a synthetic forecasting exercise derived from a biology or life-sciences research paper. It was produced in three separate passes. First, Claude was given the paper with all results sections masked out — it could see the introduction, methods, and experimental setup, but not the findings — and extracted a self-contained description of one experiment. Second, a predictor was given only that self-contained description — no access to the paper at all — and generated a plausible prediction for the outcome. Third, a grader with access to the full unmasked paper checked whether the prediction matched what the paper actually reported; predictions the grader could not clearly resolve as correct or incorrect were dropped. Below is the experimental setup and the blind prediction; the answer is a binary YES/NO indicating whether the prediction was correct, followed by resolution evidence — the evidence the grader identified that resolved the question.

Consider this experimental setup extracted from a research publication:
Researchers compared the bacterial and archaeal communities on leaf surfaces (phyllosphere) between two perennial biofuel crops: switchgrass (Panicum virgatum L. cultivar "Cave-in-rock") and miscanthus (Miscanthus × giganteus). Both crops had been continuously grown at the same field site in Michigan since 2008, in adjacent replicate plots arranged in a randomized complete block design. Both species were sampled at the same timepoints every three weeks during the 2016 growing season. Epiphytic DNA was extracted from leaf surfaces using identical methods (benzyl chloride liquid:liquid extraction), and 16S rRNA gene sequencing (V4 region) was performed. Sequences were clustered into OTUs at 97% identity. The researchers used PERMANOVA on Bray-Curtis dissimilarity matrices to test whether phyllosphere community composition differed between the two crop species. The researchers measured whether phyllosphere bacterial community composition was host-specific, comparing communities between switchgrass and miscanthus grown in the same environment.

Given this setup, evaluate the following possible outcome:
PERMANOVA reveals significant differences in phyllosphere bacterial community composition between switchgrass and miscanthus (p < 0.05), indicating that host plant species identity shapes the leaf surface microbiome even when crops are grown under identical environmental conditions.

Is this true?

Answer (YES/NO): YES